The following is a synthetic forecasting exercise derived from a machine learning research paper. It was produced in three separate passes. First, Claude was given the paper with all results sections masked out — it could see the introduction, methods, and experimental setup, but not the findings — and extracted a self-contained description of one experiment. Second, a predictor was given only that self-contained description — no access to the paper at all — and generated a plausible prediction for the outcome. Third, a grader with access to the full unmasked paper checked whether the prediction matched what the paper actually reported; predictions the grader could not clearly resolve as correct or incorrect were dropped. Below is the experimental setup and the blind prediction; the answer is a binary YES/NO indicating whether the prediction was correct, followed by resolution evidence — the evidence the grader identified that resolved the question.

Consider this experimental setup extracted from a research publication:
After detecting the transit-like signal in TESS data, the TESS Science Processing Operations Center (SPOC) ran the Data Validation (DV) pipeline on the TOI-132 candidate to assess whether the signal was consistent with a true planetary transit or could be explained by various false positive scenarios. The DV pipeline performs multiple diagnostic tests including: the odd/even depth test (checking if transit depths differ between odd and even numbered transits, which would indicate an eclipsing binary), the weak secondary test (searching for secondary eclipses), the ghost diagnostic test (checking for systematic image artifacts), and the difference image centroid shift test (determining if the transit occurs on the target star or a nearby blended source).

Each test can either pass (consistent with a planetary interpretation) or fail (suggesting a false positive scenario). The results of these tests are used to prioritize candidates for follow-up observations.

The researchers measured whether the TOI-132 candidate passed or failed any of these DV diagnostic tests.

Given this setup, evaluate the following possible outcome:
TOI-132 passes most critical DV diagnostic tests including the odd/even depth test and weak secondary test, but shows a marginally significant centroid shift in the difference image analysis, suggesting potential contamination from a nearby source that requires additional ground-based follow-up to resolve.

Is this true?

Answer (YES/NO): NO